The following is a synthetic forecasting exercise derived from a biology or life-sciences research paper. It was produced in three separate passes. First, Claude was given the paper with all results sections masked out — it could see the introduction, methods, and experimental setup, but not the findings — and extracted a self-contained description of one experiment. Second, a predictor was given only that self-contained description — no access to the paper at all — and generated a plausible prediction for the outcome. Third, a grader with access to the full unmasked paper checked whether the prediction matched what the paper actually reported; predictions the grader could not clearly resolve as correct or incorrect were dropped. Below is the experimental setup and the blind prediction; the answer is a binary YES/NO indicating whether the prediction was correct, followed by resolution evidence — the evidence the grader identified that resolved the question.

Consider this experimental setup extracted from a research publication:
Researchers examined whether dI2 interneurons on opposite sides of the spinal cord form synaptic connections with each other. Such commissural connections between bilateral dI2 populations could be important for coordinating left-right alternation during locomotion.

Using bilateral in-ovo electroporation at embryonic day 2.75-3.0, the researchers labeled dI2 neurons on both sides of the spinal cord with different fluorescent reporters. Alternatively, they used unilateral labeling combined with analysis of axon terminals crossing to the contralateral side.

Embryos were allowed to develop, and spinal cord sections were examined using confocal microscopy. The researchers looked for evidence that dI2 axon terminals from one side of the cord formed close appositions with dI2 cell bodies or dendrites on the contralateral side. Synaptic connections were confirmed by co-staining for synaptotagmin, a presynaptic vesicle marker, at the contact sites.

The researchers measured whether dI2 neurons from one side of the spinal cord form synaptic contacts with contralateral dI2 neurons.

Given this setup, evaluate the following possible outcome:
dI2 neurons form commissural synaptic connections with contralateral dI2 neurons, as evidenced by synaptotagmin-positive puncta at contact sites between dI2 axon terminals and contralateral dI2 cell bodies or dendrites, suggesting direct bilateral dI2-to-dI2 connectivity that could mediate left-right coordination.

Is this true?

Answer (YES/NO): YES